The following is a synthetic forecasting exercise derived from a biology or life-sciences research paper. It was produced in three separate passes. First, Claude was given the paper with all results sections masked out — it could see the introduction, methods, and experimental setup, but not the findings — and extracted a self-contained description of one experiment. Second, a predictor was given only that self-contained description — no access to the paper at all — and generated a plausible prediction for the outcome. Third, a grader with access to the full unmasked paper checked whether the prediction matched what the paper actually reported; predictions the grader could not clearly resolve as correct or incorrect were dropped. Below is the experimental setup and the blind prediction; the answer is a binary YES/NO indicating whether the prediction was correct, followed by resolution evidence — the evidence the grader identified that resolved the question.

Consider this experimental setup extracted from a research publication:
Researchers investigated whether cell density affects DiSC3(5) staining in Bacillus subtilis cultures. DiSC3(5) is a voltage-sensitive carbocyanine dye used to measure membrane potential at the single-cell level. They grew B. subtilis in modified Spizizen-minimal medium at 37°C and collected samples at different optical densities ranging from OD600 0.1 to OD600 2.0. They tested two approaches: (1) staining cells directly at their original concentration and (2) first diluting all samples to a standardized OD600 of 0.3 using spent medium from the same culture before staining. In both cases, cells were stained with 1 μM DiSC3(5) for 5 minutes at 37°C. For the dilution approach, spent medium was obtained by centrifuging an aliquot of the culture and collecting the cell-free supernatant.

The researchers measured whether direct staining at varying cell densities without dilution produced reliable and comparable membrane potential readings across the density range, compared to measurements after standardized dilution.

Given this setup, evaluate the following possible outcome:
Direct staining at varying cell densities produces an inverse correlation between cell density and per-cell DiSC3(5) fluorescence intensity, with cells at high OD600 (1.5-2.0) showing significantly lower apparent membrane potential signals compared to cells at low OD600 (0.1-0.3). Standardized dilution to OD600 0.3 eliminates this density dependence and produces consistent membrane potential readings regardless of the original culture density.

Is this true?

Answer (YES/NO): NO